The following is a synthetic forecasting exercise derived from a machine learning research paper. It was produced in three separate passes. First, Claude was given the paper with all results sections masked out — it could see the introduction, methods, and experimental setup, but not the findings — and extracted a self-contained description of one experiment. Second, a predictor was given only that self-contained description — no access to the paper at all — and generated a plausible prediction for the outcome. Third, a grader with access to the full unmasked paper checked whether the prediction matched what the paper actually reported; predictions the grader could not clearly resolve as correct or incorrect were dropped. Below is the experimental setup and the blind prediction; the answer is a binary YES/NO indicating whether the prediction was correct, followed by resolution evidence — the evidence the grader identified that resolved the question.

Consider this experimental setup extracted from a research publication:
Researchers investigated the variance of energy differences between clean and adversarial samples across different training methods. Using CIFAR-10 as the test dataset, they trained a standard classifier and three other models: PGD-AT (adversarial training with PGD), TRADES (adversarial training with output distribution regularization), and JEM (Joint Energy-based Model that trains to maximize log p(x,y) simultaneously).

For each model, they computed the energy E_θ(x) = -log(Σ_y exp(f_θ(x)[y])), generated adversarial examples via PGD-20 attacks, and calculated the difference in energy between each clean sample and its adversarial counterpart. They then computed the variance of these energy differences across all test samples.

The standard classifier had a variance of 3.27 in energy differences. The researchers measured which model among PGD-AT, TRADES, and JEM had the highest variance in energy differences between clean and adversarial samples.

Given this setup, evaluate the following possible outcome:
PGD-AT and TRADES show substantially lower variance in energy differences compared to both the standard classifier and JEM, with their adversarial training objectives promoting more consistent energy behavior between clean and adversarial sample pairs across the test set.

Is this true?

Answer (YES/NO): YES